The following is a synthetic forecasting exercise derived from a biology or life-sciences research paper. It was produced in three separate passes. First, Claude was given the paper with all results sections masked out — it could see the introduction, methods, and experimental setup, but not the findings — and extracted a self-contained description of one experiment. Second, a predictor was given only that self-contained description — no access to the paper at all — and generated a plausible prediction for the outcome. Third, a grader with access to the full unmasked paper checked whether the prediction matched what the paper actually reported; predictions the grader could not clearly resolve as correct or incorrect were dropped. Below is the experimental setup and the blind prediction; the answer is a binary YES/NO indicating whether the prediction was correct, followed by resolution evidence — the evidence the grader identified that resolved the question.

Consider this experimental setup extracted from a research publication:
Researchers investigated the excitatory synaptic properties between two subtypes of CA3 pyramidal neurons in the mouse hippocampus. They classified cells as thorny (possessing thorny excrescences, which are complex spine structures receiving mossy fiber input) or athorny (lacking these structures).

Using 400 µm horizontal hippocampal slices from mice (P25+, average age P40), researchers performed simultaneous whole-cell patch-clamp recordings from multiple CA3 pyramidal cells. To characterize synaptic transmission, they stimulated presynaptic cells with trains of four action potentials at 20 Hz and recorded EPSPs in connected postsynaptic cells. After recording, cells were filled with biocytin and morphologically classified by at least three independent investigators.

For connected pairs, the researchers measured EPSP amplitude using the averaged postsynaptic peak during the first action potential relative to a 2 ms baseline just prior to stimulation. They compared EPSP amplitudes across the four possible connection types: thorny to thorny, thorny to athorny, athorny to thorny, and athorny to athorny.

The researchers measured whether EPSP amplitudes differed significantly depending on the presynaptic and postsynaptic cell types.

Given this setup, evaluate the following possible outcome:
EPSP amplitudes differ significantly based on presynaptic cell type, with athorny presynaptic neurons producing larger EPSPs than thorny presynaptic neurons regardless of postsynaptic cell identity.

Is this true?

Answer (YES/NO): NO